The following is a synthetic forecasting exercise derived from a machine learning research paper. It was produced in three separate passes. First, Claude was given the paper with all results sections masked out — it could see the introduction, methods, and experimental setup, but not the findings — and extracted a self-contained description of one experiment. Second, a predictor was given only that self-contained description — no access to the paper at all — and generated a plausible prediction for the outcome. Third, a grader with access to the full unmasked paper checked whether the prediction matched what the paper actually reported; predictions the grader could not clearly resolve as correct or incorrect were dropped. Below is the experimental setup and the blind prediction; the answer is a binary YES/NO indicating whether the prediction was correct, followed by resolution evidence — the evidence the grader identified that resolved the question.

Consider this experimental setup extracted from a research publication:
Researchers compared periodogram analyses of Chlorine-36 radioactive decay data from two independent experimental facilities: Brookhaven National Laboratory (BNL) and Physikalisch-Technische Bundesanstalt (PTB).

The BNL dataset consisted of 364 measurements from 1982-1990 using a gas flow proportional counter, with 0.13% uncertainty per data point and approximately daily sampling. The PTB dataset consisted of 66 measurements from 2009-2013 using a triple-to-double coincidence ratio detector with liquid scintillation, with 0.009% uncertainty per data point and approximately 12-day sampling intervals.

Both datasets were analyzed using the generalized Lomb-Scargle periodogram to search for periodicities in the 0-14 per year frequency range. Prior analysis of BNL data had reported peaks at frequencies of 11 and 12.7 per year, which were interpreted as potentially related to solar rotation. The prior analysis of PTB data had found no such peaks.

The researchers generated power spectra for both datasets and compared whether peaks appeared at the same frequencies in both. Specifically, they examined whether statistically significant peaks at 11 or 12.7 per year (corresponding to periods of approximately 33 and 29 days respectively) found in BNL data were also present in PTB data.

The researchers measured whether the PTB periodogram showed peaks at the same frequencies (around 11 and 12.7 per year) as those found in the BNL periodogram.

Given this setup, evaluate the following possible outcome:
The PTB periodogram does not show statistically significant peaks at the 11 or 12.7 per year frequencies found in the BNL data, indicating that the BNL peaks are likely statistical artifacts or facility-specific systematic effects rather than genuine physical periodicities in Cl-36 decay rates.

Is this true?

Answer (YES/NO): YES